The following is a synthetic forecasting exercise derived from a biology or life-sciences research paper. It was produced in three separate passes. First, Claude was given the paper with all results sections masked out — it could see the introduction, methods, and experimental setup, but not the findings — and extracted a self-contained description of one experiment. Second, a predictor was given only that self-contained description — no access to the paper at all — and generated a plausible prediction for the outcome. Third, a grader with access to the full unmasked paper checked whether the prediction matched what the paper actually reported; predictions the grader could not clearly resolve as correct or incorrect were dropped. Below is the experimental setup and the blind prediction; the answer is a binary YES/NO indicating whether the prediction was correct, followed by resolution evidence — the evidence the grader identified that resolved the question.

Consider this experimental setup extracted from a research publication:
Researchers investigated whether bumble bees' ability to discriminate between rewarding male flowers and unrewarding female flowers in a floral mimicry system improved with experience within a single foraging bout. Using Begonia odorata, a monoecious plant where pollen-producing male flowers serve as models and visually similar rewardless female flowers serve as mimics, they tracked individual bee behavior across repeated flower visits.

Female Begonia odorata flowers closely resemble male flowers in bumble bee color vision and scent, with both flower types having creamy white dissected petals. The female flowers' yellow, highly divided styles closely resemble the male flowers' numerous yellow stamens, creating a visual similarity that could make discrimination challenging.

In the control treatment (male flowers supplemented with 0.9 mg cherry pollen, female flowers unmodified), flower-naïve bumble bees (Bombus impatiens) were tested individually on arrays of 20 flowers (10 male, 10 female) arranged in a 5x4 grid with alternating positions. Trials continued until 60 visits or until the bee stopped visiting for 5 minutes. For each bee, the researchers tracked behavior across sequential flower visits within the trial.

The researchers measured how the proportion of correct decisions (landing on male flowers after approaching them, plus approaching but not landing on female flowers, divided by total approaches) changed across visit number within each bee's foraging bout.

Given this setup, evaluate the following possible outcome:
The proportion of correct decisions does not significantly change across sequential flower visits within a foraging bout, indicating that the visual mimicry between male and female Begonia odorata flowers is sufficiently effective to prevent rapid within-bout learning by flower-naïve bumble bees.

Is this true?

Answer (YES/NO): NO